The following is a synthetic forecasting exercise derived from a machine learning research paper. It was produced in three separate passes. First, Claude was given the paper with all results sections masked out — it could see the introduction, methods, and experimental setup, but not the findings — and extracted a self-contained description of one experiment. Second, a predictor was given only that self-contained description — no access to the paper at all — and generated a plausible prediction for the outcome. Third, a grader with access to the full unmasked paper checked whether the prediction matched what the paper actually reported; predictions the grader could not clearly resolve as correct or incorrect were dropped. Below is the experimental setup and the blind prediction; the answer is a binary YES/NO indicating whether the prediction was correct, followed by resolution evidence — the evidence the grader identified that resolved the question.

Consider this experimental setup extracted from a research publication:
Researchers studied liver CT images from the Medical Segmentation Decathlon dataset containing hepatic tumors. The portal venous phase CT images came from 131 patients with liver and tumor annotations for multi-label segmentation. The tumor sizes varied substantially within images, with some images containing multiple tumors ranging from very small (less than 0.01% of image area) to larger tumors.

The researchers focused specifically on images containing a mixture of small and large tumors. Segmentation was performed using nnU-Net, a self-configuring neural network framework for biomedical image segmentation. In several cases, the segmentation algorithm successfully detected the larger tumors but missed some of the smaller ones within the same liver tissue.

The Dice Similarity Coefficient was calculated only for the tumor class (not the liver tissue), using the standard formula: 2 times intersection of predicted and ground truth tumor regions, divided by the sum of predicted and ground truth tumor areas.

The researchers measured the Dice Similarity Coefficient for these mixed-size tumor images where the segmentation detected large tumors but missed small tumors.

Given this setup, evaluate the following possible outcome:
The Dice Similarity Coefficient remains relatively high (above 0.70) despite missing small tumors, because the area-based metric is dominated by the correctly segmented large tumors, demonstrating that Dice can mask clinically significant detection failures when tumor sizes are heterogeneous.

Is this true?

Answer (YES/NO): YES